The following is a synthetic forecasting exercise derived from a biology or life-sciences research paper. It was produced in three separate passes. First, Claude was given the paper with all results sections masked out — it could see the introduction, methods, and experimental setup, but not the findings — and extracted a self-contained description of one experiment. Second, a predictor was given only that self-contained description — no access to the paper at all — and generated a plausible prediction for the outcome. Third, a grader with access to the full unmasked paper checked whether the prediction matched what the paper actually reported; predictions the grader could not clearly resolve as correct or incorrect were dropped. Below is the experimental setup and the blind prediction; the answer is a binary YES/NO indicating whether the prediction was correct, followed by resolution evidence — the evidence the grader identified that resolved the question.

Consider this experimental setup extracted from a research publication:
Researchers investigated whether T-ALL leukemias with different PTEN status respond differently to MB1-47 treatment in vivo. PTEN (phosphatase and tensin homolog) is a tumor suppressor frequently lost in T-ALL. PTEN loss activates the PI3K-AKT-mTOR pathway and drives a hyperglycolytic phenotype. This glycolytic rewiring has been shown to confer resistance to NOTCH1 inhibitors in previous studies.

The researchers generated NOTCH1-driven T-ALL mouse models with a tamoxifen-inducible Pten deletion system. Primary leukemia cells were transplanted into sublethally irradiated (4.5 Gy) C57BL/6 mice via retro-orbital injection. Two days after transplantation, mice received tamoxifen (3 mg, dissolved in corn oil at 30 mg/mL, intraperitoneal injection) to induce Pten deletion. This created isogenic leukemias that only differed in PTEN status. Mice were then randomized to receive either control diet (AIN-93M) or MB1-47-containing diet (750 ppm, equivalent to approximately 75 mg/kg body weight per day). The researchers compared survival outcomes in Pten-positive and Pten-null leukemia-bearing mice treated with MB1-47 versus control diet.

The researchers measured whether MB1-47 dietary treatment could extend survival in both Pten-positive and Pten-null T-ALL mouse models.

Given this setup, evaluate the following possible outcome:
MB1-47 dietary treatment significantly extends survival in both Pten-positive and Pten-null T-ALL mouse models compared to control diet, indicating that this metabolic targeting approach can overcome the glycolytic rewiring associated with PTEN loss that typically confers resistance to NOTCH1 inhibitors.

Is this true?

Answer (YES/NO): YES